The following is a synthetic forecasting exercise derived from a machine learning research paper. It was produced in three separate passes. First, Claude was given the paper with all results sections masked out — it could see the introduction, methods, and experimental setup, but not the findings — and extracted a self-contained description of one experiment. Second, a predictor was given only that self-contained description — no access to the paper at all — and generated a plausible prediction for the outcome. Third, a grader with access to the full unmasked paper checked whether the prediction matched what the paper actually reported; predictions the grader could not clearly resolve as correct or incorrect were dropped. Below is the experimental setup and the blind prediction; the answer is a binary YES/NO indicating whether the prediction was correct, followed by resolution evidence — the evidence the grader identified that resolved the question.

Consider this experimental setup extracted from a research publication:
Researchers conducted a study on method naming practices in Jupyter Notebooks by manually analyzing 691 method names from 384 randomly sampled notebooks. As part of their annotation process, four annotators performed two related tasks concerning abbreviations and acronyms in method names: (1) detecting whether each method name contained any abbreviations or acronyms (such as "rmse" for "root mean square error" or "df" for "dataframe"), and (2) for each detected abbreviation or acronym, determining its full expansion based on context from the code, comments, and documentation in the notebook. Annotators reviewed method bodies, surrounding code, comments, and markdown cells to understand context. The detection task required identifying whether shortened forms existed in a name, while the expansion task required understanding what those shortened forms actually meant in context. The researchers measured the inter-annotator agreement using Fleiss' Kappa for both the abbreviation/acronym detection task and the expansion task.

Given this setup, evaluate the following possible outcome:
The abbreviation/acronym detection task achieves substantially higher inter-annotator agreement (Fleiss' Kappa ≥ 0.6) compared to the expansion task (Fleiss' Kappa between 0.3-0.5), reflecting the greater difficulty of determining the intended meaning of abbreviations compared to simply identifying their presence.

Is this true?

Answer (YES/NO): NO